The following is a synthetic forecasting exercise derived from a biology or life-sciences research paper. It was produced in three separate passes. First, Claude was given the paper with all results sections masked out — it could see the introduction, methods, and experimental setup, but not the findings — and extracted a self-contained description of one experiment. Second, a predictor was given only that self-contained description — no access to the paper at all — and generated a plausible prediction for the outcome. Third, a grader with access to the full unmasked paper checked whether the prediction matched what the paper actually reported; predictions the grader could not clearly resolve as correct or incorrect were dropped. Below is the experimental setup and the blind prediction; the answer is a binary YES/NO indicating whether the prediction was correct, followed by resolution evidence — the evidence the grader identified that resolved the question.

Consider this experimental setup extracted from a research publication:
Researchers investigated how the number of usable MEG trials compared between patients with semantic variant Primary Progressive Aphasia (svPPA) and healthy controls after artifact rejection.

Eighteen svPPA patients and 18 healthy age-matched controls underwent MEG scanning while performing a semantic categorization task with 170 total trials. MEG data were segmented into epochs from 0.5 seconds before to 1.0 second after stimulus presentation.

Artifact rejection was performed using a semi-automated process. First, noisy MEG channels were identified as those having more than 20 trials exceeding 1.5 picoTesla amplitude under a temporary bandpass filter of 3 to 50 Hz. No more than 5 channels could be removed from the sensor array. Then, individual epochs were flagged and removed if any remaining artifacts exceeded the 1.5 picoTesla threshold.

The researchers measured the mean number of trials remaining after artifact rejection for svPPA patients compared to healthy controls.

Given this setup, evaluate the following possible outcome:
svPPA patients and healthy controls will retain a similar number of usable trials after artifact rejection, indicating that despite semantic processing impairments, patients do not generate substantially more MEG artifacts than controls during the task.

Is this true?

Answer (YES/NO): YES